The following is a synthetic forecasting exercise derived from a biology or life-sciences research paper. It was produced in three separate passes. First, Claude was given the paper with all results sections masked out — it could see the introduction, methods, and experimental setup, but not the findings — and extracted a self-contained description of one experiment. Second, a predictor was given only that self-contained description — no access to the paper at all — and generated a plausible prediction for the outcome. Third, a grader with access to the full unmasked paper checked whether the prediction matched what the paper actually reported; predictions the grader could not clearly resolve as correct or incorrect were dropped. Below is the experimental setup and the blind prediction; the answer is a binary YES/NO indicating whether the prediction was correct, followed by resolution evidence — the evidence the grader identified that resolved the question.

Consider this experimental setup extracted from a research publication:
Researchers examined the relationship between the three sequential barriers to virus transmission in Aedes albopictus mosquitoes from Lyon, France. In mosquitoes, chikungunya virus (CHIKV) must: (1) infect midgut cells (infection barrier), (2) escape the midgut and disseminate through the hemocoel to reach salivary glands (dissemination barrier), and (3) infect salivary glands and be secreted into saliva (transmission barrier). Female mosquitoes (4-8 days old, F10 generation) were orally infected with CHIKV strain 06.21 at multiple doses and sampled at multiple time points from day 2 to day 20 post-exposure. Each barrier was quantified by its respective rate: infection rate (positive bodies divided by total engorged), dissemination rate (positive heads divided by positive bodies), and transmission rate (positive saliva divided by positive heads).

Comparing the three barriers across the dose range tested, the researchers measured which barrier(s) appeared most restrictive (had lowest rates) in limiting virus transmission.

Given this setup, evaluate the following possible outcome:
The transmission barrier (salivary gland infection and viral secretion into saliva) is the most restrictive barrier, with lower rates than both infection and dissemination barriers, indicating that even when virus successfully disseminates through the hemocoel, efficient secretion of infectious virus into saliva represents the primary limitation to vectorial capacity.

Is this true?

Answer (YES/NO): NO